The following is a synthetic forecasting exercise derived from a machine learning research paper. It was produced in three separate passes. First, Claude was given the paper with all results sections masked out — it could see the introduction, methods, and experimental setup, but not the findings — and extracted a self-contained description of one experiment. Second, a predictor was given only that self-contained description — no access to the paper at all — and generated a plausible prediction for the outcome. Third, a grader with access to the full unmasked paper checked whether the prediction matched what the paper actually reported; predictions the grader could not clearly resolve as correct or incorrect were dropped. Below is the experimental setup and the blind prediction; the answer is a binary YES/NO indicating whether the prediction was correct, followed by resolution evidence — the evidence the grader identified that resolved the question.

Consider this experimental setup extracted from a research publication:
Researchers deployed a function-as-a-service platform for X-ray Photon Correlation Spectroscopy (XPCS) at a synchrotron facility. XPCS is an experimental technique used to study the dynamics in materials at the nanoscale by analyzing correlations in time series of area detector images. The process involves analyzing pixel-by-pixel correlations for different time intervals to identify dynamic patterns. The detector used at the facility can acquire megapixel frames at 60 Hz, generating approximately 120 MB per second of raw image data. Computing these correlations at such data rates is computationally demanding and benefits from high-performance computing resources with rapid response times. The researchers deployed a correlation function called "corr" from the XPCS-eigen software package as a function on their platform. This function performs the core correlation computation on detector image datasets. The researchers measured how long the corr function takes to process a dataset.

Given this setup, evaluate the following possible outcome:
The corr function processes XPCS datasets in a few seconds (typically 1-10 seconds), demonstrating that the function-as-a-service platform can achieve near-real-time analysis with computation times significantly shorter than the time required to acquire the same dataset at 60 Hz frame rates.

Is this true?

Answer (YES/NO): NO